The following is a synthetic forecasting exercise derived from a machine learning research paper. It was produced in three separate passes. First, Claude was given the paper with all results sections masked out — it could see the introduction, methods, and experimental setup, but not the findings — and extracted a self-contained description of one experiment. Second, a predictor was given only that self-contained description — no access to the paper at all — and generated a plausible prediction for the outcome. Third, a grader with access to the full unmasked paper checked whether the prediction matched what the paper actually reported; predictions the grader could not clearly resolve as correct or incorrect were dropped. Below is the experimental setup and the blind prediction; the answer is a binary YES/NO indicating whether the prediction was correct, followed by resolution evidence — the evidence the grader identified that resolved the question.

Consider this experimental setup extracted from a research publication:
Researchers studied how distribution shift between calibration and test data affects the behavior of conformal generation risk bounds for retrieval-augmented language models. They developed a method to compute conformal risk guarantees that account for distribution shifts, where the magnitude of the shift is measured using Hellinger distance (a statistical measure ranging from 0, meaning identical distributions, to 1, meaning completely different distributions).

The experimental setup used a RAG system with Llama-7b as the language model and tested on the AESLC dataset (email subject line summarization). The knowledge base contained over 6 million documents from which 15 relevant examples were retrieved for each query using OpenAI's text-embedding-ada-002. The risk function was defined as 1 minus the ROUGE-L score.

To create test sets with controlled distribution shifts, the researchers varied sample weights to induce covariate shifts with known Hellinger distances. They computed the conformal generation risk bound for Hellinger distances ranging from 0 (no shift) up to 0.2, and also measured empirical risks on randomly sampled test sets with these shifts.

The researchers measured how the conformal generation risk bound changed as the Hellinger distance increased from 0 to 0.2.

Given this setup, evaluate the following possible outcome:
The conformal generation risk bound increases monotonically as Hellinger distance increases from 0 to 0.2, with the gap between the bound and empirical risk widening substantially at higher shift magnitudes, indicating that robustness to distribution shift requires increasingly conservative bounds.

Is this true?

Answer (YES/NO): NO